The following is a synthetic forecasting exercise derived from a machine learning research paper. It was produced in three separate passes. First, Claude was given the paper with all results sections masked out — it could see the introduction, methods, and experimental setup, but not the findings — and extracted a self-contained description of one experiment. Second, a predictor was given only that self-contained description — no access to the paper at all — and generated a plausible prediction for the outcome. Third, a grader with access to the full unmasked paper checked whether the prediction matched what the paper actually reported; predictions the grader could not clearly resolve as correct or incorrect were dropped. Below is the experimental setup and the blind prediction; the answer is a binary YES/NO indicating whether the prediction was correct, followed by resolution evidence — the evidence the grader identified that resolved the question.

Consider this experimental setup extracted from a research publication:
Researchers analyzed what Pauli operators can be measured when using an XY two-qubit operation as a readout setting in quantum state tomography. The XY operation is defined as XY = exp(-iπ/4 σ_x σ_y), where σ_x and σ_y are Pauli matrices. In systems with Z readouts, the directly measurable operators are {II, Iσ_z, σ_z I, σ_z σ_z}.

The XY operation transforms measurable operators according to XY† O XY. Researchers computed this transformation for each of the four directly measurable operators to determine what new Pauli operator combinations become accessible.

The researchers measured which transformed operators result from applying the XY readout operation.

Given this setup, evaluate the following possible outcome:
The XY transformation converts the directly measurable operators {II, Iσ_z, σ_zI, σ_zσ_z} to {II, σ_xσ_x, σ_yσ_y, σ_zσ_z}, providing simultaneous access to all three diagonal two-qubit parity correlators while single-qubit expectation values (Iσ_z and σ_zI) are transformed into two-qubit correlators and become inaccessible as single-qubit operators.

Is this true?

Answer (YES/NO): YES